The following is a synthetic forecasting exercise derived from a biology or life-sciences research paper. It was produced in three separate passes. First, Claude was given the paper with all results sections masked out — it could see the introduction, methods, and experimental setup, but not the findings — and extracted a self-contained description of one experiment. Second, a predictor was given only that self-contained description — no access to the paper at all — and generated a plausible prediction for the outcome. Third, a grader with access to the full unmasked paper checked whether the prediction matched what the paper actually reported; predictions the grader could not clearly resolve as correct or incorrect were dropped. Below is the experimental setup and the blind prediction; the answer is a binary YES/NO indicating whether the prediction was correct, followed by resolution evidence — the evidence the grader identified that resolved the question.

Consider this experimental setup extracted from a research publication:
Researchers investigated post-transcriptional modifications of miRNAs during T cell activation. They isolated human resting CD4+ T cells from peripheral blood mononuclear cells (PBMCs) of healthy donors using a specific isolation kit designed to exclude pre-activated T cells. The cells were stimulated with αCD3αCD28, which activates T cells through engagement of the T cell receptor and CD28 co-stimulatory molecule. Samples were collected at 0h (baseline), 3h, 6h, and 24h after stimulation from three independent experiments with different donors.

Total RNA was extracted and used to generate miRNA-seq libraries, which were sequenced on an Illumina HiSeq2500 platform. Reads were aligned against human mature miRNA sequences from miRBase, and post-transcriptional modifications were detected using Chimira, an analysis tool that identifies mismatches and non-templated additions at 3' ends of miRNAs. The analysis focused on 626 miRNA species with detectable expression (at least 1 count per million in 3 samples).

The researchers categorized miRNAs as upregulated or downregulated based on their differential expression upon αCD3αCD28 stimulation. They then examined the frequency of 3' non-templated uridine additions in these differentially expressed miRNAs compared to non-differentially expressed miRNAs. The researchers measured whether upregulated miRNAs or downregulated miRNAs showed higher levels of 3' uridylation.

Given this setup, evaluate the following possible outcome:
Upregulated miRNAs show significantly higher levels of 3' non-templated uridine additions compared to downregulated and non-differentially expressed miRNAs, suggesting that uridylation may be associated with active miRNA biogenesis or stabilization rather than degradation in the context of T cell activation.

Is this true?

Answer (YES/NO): NO